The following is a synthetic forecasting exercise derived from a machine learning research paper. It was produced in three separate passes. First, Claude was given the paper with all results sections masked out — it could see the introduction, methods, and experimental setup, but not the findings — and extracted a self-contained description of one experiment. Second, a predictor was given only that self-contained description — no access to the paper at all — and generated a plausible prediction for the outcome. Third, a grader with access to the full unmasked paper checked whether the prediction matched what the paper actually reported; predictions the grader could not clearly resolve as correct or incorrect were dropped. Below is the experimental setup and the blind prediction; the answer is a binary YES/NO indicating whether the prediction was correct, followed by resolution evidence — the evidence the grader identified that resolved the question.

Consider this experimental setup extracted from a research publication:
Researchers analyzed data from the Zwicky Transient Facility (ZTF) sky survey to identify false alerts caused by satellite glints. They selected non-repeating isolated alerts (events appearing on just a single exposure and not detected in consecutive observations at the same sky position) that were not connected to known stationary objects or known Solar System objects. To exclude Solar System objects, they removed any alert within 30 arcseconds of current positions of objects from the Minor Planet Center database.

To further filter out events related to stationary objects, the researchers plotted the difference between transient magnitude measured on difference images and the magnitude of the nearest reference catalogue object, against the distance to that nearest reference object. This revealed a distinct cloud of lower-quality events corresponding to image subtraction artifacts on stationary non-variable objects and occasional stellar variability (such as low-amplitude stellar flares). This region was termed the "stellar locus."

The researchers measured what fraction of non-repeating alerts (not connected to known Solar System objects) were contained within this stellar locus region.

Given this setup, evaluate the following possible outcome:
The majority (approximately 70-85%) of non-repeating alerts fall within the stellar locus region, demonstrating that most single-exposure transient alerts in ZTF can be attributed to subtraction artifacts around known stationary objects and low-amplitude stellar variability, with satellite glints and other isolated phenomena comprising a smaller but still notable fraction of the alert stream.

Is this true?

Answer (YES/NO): NO